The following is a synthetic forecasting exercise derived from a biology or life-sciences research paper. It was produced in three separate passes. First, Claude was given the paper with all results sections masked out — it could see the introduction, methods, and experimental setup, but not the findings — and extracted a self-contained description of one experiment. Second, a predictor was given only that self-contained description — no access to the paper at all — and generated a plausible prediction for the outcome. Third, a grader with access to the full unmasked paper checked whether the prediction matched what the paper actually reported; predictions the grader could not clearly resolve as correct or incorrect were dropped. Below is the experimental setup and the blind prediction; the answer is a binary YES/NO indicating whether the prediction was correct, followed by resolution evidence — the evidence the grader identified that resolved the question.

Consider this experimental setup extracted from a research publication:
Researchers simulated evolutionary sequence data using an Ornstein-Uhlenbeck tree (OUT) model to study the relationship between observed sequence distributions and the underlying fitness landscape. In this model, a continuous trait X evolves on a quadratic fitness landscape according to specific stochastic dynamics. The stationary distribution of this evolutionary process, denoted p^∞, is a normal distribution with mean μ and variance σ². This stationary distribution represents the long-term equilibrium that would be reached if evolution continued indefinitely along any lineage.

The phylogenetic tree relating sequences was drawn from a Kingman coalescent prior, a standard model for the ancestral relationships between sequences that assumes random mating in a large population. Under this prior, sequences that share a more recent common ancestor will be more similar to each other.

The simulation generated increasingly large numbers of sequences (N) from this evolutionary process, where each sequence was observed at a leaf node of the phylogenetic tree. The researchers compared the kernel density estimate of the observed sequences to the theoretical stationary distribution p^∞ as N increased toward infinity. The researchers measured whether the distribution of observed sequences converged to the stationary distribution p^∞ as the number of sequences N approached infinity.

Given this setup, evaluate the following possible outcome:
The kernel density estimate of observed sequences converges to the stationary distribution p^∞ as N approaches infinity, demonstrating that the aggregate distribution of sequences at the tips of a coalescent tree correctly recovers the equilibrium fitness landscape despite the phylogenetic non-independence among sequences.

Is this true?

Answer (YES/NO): NO